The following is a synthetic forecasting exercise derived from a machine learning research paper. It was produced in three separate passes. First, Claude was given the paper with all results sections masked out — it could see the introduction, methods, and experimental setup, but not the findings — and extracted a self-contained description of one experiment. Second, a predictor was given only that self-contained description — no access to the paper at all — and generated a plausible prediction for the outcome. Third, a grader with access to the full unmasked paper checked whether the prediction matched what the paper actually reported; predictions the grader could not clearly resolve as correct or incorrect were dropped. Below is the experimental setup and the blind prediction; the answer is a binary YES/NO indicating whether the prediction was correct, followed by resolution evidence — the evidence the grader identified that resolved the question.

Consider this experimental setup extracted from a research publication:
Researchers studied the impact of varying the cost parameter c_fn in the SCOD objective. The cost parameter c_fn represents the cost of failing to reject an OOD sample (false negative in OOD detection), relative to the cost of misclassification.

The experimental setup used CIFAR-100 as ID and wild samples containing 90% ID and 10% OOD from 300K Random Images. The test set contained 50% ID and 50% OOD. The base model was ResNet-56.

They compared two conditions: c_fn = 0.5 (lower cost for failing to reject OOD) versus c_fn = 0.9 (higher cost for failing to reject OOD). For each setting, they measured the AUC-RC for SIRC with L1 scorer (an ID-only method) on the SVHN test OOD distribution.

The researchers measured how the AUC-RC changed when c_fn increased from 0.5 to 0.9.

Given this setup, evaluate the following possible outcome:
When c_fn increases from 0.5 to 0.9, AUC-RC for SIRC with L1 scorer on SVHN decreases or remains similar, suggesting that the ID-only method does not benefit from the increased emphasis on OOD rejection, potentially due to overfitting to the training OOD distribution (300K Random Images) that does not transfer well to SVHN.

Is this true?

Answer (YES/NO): NO